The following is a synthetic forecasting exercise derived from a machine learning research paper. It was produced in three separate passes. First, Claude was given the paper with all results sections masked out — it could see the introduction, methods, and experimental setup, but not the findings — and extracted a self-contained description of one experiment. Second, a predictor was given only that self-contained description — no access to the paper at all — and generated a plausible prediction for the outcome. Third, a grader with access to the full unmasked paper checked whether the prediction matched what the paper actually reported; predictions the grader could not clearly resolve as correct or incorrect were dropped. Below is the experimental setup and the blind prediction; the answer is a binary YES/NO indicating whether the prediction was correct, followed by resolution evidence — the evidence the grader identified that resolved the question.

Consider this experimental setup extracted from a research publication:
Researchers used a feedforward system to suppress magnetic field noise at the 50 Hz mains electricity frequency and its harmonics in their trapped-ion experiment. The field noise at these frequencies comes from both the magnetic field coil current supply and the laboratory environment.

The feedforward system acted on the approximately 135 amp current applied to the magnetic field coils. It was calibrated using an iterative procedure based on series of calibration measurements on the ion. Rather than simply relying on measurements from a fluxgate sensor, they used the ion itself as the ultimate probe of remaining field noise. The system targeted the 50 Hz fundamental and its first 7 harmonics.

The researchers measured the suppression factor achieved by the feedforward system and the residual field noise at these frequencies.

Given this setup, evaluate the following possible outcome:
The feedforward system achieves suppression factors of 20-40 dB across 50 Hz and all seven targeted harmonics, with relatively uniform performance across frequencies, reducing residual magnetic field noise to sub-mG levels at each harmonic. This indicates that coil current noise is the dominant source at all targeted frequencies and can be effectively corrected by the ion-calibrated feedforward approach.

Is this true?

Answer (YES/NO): NO